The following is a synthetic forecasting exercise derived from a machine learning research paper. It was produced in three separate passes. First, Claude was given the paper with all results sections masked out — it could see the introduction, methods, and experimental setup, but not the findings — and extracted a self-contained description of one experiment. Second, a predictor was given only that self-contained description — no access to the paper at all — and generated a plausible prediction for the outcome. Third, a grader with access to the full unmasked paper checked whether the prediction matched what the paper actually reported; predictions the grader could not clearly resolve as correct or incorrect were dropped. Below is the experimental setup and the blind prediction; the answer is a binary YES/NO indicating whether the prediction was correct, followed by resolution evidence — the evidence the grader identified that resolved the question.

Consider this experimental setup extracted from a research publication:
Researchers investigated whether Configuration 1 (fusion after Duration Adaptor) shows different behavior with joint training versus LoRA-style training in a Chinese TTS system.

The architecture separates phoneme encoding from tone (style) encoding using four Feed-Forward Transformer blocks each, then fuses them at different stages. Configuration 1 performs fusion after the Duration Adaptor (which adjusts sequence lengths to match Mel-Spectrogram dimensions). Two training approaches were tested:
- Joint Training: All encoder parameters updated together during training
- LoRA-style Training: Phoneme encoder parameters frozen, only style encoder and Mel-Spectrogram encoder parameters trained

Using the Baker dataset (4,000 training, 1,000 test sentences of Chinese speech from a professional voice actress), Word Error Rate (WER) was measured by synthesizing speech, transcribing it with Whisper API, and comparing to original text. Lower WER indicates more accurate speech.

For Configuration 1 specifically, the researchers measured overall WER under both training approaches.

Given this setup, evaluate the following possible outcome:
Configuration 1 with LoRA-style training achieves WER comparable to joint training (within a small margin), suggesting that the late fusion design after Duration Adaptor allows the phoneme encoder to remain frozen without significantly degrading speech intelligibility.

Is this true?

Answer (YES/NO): NO